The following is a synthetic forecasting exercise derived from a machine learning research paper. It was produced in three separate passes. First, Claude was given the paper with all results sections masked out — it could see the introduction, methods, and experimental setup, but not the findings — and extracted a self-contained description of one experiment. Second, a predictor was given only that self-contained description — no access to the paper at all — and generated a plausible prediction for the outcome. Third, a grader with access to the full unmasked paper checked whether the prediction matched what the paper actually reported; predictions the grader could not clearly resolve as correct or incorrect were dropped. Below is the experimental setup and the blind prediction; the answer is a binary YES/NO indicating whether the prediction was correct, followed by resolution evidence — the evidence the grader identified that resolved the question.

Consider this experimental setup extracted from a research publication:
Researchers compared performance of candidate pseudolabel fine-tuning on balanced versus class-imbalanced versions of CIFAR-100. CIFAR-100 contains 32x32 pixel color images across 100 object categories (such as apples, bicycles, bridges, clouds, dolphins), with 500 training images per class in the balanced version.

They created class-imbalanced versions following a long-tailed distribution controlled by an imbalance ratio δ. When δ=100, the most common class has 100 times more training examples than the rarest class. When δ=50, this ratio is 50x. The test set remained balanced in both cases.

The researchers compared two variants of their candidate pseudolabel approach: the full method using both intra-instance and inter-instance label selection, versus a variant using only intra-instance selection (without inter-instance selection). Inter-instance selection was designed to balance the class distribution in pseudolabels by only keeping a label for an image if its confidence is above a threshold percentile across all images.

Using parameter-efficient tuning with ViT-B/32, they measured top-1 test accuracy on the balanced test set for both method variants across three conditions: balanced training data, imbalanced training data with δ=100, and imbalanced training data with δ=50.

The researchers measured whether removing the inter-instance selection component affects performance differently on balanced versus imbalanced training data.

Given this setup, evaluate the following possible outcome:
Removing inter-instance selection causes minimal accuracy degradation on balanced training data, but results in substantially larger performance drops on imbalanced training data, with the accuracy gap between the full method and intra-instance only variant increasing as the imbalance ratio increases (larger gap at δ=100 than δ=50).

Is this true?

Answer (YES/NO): NO